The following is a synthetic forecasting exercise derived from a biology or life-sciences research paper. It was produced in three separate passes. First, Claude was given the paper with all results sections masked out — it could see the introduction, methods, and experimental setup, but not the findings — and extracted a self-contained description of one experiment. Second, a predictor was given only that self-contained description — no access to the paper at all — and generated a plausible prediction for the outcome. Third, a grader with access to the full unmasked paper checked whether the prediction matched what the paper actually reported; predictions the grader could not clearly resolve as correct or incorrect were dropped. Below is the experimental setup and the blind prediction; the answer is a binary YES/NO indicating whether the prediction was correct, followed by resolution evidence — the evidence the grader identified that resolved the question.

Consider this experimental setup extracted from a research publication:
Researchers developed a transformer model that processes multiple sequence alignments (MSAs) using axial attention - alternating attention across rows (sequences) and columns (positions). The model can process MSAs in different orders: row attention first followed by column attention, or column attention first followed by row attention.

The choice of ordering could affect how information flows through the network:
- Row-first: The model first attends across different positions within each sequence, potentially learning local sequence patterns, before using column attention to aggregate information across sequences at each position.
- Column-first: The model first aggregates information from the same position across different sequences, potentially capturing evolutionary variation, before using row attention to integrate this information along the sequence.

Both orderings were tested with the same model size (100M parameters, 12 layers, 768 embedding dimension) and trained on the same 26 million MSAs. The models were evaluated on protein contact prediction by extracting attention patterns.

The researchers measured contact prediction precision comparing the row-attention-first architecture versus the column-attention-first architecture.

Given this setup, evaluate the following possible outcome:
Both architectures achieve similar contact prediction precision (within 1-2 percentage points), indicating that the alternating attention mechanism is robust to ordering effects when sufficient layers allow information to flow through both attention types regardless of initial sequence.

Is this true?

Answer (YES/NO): YES